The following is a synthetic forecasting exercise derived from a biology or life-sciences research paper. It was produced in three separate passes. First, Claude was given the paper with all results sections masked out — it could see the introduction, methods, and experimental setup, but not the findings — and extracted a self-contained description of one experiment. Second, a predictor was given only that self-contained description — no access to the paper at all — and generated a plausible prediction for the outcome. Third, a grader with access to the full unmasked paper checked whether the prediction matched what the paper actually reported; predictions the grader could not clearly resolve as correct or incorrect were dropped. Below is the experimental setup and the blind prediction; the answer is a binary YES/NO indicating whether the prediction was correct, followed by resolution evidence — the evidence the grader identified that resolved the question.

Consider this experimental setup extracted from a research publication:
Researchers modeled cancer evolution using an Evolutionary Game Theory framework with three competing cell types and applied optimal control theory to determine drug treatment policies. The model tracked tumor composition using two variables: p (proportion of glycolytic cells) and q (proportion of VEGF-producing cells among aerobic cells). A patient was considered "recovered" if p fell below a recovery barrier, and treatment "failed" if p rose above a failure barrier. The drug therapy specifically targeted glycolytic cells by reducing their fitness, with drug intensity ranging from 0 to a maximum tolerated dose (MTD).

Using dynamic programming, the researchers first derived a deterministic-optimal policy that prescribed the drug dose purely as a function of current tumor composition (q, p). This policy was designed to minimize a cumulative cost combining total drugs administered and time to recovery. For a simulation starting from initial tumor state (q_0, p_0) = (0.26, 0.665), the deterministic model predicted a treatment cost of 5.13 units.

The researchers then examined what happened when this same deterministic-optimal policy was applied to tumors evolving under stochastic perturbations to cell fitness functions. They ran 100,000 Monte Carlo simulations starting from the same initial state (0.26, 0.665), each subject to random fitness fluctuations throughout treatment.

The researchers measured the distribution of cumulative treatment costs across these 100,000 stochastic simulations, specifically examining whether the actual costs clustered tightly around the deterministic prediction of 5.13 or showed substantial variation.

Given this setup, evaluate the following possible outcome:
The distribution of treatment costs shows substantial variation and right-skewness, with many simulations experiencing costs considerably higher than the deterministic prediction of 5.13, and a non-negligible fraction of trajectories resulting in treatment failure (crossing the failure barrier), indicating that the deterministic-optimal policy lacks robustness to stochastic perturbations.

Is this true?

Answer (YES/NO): YES